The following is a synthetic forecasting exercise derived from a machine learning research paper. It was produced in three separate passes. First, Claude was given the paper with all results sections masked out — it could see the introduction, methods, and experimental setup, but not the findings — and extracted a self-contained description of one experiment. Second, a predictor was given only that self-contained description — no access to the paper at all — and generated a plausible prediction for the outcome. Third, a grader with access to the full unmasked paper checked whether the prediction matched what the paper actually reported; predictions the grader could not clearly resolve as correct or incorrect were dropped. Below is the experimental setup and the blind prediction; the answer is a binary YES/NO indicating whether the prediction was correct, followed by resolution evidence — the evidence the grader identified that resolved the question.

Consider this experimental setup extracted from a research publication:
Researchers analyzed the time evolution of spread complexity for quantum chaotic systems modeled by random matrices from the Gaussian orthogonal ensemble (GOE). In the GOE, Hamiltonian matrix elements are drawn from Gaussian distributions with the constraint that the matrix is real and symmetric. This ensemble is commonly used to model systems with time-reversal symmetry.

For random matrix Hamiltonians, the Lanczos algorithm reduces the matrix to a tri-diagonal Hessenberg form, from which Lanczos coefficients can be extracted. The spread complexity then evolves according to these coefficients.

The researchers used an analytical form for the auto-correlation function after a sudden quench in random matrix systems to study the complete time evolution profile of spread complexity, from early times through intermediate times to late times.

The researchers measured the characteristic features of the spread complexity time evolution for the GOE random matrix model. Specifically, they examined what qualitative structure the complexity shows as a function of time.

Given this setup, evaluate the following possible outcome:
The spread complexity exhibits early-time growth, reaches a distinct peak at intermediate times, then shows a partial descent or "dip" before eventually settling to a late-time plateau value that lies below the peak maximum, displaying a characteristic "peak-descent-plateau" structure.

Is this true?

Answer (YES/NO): YES